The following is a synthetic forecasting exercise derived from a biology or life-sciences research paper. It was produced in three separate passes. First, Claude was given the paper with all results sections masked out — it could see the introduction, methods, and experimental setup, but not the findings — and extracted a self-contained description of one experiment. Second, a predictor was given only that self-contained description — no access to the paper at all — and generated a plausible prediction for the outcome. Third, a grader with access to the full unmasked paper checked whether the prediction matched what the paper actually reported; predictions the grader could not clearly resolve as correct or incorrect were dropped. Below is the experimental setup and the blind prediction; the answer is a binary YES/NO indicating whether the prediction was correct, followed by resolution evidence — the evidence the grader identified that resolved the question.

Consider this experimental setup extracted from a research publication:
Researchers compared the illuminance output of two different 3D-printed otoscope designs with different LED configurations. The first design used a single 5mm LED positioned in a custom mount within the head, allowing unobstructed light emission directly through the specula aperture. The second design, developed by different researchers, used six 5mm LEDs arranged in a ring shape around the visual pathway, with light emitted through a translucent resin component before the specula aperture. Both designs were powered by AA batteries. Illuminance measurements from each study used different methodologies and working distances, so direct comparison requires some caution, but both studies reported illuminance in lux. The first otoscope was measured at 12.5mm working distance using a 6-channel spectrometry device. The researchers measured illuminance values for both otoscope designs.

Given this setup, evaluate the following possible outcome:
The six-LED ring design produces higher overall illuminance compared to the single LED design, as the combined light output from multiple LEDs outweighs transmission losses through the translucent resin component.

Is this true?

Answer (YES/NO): NO